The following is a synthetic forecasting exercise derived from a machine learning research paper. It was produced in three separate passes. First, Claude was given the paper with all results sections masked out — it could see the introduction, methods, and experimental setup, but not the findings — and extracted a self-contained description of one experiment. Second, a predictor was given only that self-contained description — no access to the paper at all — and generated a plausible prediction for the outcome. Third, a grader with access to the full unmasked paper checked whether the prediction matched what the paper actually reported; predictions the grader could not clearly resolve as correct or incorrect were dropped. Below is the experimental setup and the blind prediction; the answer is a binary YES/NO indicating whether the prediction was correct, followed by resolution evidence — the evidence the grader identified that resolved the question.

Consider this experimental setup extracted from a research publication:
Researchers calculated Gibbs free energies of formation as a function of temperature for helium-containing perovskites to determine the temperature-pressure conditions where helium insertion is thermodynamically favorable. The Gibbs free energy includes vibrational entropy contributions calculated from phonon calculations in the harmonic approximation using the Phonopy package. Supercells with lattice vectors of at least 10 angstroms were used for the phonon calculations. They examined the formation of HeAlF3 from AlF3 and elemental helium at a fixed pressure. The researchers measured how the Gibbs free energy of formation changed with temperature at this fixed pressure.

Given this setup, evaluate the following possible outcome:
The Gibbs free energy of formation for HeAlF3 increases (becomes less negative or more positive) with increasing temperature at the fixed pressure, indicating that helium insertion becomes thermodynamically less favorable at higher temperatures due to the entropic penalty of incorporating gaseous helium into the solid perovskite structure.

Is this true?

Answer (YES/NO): NO